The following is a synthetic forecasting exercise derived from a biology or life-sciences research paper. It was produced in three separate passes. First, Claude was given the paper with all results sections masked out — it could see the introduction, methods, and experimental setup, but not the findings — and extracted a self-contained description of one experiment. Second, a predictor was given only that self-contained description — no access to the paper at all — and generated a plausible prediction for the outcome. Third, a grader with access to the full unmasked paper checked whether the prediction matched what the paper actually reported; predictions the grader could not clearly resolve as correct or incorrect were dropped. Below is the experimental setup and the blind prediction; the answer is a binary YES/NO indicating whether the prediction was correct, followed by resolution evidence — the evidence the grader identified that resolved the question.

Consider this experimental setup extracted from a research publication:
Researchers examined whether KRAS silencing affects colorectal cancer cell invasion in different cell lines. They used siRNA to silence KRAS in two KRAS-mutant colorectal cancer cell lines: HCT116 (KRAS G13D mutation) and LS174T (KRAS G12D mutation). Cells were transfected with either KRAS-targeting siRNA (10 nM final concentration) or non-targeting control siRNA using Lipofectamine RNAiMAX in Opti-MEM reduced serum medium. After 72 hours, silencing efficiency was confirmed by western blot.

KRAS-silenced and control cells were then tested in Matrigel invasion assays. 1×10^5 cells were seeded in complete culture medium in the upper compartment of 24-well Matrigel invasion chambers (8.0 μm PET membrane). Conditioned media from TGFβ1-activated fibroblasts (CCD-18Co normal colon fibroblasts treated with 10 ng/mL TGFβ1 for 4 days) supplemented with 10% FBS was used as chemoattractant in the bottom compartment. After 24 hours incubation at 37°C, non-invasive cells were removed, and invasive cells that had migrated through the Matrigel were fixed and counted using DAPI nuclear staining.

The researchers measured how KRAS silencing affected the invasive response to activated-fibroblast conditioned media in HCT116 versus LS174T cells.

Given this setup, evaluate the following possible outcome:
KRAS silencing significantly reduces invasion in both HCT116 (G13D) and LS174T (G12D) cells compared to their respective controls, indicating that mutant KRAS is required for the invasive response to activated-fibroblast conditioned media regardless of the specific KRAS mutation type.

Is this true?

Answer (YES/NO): NO